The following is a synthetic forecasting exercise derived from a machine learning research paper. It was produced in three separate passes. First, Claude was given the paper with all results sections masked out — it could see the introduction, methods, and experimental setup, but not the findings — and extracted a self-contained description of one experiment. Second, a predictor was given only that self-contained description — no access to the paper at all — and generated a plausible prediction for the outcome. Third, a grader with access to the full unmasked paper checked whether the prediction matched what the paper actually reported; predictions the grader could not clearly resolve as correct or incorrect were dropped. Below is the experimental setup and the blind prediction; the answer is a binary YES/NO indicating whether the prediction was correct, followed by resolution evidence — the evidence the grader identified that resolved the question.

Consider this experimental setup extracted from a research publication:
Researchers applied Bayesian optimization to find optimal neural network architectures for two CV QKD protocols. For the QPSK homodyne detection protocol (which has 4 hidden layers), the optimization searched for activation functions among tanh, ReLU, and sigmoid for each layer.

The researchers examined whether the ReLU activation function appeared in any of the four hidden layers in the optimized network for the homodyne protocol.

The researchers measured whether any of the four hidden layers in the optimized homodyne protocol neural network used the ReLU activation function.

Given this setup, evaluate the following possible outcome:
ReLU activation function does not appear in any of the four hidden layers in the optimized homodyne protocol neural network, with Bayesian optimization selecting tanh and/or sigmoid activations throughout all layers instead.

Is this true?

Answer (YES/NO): YES